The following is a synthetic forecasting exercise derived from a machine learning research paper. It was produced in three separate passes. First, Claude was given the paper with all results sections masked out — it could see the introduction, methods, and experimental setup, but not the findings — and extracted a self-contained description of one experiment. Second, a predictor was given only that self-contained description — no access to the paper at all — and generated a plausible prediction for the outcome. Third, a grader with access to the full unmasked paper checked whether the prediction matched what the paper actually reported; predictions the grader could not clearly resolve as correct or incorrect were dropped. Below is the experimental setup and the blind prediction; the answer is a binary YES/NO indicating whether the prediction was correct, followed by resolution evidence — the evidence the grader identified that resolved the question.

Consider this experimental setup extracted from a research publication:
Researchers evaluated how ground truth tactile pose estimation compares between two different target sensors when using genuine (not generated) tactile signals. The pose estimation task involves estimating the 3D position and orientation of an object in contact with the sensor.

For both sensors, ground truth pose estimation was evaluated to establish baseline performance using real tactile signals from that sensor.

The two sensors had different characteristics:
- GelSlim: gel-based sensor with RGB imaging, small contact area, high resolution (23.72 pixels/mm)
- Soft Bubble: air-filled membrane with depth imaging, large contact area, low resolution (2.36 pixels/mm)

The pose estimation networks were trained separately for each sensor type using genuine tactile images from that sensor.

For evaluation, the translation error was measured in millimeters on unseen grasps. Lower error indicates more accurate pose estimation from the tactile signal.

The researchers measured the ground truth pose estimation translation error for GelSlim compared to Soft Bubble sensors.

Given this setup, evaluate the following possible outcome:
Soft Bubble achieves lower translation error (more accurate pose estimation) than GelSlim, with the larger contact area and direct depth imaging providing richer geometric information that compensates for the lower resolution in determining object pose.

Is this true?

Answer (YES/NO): YES